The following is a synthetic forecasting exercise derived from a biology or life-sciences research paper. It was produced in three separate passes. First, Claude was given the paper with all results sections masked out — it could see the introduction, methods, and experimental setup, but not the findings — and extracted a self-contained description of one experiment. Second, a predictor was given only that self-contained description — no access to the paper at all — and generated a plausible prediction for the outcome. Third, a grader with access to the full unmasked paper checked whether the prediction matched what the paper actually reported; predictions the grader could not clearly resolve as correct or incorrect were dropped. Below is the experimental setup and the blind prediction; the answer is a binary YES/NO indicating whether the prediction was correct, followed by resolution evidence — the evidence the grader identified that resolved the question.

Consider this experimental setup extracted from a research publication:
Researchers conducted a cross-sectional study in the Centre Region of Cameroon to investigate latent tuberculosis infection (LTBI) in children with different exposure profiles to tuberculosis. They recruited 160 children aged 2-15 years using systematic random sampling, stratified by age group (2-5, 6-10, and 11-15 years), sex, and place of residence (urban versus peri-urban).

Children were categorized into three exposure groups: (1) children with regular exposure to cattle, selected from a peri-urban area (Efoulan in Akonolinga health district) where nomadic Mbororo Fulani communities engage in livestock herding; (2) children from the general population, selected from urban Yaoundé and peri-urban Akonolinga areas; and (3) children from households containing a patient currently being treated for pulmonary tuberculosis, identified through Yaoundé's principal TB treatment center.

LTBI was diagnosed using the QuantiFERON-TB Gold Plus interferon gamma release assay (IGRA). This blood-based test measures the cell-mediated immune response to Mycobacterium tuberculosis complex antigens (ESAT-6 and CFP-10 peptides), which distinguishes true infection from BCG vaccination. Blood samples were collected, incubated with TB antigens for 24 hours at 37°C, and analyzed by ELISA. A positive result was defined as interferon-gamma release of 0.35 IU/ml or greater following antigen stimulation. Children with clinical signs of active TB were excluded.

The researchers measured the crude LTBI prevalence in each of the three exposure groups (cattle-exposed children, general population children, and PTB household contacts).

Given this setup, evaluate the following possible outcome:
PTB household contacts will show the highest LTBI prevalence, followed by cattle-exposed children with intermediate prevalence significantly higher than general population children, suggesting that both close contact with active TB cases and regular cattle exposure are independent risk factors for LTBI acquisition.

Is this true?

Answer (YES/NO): NO